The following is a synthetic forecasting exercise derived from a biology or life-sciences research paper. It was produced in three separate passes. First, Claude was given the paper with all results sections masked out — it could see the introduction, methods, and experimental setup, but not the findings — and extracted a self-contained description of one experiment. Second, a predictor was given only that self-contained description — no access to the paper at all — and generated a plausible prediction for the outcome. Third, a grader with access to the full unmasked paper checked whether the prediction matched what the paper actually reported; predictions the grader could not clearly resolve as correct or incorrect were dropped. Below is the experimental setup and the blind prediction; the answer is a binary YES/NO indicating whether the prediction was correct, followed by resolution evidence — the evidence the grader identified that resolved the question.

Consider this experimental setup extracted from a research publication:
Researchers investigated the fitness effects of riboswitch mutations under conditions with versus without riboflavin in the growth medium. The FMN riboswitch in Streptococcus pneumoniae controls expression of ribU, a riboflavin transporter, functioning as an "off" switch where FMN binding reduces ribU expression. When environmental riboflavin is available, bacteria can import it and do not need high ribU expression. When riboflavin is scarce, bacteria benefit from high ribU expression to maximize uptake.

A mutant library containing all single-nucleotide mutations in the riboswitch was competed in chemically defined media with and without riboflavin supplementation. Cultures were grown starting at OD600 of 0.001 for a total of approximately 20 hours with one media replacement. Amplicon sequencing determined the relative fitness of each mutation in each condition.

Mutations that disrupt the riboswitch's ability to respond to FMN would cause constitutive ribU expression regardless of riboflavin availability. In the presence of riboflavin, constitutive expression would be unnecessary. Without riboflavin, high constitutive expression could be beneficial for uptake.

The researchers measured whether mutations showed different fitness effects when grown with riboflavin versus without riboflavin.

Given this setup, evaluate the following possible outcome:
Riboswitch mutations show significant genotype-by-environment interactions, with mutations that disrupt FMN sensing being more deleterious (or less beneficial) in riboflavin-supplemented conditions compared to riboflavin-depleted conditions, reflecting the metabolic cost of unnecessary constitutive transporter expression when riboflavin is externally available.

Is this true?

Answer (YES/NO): NO